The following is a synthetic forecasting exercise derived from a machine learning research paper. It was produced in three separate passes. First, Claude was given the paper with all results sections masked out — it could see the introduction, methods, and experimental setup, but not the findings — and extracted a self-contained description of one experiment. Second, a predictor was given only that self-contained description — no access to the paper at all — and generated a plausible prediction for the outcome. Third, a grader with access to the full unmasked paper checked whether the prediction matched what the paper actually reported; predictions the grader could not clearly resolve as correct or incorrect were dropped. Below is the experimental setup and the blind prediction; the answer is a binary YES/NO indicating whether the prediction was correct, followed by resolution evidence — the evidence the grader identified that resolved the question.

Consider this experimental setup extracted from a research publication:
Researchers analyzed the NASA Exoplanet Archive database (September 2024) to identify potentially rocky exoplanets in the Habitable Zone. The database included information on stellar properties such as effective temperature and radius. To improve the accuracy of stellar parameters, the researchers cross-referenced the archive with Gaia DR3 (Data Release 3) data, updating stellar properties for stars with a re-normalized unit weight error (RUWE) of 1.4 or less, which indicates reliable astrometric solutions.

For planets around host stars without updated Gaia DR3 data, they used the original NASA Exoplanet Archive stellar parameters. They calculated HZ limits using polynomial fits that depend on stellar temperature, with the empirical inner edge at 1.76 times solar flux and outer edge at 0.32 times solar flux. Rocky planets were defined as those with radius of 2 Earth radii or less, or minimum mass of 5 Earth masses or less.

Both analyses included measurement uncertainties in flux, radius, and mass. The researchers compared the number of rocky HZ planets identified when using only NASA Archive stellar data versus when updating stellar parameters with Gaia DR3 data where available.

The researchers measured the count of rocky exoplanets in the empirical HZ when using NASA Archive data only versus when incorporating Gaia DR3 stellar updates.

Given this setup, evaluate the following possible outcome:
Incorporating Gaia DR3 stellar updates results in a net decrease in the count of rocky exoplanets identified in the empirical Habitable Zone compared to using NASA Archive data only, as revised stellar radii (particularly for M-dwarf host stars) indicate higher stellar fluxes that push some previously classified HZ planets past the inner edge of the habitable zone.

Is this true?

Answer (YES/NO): YES